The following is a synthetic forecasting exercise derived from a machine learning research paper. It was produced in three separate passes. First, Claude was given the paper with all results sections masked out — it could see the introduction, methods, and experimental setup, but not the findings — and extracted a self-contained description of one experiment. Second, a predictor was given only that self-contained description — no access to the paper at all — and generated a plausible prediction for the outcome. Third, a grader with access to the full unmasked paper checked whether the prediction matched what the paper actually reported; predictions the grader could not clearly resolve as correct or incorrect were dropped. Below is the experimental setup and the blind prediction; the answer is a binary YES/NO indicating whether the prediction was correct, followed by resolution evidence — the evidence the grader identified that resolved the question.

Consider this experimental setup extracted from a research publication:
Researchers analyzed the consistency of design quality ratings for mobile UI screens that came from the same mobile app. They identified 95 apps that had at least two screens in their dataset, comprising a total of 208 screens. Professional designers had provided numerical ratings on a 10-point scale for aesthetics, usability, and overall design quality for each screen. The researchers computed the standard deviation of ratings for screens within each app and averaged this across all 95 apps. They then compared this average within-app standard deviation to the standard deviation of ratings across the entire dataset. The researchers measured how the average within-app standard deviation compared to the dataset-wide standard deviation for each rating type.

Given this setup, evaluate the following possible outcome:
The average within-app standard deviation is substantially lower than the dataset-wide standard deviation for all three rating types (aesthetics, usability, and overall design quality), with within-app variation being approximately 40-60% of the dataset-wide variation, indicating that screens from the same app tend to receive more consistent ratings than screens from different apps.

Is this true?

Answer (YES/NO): YES